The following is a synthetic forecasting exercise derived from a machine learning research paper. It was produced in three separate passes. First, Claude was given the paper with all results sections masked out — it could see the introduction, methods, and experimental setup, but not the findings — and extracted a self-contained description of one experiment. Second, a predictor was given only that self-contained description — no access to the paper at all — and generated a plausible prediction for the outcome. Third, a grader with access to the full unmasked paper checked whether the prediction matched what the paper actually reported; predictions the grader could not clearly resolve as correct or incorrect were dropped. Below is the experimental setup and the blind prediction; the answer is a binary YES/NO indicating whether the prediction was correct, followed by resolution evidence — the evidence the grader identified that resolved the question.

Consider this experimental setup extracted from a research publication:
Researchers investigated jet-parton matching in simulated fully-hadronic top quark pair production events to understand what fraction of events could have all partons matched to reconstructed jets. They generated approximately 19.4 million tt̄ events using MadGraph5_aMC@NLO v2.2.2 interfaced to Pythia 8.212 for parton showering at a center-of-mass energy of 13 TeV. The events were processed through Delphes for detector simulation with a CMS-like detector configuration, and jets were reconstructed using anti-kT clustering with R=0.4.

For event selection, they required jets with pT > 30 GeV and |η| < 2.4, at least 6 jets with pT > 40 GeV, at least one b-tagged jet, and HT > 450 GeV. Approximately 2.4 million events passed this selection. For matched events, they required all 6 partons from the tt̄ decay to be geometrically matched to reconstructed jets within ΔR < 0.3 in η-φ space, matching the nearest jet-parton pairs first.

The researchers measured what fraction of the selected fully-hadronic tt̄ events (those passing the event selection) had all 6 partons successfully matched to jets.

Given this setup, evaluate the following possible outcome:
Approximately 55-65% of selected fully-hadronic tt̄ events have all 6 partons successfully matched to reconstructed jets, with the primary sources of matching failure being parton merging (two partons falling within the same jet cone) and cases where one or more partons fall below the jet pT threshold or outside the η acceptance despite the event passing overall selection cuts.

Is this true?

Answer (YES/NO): NO